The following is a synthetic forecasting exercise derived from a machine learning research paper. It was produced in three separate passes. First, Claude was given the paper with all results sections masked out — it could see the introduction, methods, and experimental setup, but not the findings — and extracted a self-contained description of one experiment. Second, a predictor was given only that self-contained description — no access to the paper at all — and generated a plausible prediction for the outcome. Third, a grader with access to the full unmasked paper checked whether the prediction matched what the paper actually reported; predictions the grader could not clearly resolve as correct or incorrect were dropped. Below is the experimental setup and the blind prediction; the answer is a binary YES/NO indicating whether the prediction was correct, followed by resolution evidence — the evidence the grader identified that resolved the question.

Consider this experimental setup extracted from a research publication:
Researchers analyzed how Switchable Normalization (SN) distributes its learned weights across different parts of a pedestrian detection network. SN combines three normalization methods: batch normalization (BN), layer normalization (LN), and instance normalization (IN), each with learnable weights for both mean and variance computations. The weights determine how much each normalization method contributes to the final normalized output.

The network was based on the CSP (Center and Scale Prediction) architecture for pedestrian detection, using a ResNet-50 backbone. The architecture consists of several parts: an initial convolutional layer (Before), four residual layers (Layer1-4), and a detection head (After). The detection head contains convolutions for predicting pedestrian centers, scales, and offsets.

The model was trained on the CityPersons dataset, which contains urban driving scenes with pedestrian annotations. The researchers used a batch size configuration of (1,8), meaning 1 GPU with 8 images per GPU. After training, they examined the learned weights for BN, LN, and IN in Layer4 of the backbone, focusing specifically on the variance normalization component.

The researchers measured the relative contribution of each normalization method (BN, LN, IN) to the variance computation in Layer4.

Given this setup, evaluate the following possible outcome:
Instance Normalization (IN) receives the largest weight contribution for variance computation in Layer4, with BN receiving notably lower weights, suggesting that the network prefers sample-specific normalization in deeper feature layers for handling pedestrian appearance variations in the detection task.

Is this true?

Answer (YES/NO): NO